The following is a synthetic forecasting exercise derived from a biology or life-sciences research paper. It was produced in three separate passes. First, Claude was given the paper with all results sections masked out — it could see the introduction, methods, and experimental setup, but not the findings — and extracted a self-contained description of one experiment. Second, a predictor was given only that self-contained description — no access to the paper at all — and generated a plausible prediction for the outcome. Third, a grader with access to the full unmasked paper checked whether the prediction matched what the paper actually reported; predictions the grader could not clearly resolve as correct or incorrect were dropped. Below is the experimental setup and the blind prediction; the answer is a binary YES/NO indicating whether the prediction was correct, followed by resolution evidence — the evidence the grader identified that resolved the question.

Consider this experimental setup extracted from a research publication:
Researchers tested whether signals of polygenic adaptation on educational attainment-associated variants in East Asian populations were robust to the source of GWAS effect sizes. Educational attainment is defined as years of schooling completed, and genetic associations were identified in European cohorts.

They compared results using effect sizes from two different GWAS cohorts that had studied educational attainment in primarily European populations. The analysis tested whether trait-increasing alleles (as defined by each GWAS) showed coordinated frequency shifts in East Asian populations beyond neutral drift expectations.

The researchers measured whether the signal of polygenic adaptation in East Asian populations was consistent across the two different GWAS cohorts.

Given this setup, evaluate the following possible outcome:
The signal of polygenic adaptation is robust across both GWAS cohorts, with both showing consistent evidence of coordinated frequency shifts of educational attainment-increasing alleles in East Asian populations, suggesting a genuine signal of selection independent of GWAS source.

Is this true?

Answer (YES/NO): YES